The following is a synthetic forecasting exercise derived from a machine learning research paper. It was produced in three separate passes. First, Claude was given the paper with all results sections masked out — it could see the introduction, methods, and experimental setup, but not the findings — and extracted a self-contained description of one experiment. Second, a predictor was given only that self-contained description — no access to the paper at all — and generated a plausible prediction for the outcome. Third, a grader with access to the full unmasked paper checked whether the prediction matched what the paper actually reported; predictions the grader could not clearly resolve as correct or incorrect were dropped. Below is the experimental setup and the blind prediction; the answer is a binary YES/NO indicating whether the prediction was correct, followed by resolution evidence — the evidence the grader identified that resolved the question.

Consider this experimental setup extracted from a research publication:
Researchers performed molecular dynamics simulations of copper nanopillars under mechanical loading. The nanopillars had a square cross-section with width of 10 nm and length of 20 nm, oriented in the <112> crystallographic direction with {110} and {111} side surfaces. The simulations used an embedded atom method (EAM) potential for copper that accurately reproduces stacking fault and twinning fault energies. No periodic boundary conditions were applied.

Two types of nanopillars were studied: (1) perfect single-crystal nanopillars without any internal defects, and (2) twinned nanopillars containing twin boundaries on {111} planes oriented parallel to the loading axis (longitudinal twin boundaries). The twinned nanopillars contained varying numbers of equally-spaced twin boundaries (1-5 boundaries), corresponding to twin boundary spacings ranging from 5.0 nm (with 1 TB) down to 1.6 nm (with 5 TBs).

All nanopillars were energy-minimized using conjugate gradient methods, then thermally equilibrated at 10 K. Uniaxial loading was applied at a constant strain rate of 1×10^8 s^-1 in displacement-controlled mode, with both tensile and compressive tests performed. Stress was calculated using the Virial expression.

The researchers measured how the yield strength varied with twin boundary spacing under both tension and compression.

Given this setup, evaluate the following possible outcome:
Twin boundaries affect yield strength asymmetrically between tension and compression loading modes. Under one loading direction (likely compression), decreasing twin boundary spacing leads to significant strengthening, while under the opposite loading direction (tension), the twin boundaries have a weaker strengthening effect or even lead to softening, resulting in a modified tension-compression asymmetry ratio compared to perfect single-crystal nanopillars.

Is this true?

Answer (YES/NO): NO